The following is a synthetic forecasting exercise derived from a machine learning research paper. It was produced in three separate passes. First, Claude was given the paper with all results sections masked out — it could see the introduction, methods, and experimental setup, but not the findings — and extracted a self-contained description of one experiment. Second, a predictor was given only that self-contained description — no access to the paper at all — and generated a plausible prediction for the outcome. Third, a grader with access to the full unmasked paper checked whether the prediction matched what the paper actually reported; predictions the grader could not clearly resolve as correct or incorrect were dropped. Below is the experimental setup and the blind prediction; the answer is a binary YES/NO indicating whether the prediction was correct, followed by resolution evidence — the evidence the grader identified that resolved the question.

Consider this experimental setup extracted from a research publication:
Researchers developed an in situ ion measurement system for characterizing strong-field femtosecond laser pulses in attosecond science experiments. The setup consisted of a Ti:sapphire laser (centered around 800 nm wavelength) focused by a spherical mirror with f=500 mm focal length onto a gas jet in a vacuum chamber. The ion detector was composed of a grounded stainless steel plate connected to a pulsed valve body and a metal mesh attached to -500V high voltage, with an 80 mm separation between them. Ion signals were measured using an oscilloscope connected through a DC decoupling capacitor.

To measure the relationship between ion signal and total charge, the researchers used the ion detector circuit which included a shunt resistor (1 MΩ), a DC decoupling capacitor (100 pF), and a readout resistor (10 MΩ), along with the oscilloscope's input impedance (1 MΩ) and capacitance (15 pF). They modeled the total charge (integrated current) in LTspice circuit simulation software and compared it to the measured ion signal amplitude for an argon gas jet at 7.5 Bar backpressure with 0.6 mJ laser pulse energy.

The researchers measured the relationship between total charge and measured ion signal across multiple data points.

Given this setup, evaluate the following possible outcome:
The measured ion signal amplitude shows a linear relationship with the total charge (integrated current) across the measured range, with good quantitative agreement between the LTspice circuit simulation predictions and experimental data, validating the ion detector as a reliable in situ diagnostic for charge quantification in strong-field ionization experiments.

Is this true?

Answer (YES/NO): YES